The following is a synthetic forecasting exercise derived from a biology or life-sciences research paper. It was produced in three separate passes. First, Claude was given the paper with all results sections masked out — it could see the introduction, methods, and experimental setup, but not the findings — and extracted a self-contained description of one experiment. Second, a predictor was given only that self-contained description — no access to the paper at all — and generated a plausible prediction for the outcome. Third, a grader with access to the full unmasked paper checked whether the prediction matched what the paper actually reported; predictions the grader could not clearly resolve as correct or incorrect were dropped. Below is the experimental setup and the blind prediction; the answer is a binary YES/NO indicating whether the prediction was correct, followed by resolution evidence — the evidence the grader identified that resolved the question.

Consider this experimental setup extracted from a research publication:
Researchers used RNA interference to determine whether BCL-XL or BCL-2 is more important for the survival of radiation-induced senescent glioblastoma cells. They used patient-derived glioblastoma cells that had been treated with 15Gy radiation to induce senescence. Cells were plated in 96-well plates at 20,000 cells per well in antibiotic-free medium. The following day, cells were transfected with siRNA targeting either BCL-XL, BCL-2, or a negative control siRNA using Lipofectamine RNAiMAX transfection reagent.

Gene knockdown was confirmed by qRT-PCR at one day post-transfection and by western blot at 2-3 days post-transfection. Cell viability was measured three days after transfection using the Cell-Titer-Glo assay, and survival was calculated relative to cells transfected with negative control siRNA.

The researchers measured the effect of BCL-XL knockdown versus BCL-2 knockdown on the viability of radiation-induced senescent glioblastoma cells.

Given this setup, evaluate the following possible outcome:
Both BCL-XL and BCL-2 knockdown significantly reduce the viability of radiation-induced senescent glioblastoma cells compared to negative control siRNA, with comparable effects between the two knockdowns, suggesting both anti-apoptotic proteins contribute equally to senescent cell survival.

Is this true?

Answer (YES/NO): NO